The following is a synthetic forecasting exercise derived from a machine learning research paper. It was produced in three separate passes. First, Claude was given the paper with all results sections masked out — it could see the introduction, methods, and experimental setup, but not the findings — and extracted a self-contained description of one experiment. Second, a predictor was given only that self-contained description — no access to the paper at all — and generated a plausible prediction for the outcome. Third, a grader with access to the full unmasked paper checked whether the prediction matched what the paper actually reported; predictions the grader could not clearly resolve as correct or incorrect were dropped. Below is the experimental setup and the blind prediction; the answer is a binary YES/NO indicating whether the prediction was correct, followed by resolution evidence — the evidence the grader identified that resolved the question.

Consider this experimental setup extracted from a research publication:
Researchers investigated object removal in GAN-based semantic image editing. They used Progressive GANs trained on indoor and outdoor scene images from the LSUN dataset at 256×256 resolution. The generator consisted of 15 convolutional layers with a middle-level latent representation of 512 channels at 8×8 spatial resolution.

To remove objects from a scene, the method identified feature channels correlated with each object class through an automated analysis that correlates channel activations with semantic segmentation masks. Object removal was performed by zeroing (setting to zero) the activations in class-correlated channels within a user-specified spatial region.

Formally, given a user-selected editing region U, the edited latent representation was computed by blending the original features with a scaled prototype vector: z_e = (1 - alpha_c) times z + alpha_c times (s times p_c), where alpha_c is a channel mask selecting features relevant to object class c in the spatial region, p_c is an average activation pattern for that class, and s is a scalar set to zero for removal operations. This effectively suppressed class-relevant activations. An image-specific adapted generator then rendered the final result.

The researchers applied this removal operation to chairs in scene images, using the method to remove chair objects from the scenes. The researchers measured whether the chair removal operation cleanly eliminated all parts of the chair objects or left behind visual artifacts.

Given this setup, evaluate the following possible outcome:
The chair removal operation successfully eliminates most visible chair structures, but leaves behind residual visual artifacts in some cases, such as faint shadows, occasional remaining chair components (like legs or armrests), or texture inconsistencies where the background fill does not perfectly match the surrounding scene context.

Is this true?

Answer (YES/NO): YES